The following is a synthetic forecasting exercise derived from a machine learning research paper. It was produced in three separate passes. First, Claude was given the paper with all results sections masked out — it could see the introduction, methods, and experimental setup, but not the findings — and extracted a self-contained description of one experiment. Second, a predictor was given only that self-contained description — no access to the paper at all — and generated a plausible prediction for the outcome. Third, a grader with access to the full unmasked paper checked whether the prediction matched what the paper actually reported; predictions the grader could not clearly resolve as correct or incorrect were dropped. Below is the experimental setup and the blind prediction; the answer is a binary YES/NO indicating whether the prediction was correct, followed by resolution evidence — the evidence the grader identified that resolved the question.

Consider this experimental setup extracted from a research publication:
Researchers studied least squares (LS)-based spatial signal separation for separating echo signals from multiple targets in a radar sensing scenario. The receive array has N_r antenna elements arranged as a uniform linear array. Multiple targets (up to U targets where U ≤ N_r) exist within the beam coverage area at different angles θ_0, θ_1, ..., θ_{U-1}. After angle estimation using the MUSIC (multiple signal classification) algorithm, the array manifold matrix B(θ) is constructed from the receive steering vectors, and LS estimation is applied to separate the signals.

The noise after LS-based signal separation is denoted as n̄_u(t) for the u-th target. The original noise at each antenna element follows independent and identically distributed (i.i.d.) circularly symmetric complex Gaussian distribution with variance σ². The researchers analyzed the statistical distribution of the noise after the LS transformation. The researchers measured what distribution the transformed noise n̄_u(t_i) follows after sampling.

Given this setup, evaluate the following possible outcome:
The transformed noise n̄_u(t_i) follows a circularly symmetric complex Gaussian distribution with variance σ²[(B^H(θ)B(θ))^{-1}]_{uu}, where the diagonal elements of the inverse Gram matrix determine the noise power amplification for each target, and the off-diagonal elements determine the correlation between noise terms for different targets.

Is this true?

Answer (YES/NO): NO